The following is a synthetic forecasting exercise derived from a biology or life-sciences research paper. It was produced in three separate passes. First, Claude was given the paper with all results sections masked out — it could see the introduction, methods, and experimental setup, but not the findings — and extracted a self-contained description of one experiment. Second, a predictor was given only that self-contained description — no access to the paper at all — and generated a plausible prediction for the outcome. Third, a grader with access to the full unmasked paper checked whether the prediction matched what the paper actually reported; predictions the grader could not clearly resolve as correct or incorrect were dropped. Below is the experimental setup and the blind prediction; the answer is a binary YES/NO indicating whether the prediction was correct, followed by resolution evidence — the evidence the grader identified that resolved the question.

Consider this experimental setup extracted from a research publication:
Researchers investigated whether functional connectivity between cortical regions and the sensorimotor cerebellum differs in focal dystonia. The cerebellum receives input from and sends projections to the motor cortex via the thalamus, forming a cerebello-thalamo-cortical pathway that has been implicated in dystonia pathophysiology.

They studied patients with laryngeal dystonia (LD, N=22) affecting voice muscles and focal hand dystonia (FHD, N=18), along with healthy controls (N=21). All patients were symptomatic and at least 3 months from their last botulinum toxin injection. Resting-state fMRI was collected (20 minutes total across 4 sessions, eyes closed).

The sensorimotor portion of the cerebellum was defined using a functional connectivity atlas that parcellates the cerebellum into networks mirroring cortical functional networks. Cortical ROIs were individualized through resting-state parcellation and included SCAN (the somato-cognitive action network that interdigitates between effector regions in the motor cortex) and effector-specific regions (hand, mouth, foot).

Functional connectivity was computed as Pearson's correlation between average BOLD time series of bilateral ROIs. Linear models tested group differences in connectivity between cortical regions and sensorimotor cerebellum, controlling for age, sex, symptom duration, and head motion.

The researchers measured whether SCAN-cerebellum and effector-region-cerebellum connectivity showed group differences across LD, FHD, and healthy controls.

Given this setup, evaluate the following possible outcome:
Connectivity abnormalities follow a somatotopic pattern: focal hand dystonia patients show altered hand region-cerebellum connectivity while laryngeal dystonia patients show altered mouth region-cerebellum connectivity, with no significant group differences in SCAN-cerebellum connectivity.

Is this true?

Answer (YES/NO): NO